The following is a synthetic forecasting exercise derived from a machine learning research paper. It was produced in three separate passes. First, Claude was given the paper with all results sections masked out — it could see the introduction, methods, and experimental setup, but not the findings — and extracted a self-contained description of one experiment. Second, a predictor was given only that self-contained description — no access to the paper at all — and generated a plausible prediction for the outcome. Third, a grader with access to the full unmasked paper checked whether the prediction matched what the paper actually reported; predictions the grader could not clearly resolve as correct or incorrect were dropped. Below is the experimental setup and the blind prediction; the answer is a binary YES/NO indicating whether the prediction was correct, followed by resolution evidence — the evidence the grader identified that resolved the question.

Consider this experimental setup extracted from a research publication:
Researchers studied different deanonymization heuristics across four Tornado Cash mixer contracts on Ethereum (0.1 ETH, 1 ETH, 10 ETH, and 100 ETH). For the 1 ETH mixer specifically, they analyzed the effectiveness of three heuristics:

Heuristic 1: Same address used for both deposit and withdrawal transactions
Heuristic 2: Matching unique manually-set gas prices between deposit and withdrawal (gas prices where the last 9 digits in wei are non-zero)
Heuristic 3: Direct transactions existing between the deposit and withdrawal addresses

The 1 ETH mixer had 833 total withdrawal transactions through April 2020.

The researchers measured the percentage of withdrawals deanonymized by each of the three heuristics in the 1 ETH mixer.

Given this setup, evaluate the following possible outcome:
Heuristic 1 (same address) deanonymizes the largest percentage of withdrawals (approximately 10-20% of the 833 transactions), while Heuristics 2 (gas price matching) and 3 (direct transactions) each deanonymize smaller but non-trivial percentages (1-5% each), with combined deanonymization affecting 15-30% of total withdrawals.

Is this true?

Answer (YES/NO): NO